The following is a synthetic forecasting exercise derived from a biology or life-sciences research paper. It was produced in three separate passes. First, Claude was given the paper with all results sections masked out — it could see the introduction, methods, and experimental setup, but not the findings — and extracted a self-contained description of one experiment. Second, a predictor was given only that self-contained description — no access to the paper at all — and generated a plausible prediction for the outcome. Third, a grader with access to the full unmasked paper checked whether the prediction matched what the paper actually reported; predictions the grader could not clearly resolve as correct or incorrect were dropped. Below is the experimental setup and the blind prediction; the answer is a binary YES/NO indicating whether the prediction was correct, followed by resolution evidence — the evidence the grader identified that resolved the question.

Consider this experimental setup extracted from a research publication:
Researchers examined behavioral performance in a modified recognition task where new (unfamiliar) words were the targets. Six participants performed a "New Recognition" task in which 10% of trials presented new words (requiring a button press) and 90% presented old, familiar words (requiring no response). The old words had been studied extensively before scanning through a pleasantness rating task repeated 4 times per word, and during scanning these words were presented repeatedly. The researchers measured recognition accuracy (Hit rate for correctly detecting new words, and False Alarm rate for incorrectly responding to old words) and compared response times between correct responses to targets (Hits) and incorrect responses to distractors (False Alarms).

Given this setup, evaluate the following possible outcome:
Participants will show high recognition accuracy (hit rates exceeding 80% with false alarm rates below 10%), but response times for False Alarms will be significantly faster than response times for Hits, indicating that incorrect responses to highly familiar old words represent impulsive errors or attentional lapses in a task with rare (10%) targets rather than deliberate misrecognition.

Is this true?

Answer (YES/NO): NO